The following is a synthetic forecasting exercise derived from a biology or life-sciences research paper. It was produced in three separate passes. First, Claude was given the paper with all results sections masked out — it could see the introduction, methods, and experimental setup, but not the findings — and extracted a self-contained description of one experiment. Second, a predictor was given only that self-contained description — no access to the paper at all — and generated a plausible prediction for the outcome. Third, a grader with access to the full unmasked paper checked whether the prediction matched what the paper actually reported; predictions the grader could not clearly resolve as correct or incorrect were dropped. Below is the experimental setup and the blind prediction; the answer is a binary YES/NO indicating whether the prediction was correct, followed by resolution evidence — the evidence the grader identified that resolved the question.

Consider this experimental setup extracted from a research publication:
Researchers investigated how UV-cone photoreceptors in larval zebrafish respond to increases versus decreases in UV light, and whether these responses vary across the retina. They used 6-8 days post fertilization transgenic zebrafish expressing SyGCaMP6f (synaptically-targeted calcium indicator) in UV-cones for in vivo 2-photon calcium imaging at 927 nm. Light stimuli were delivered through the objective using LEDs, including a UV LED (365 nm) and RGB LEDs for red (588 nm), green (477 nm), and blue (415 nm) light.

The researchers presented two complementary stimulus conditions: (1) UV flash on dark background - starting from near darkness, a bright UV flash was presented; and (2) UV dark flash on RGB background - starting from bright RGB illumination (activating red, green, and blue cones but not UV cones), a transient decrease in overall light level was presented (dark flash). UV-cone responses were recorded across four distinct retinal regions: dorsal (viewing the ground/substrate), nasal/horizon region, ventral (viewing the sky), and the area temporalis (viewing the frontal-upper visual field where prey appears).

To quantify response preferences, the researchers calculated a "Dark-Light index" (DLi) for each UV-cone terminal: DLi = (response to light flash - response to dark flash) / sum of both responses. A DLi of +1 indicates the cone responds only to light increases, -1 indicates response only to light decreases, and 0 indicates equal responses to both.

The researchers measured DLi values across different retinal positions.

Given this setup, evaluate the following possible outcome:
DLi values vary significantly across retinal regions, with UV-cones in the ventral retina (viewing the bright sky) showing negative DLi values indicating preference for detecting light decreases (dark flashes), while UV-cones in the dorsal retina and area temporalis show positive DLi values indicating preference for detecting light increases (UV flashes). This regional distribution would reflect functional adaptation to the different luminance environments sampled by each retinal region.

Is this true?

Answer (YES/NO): NO